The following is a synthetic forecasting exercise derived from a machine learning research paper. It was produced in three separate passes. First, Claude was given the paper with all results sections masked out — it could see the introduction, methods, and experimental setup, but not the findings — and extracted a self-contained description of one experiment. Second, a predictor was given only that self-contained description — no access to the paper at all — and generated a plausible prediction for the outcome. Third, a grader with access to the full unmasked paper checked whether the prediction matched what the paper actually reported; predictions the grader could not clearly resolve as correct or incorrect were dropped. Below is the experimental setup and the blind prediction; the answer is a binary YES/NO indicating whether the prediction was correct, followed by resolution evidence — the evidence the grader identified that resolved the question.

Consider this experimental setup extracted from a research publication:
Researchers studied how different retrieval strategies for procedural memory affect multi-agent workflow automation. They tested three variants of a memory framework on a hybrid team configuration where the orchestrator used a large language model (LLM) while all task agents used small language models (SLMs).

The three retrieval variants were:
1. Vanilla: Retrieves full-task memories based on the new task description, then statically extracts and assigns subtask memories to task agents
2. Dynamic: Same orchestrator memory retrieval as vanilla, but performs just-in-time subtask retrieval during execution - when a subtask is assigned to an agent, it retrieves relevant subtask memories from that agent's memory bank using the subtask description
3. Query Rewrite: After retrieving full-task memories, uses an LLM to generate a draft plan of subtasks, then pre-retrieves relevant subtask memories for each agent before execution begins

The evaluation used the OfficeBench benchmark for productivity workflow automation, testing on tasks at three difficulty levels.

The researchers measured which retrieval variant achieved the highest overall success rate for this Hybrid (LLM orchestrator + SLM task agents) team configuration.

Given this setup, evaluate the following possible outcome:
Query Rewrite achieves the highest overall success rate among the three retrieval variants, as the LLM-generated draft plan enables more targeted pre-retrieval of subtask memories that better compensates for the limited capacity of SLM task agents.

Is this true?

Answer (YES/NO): YES